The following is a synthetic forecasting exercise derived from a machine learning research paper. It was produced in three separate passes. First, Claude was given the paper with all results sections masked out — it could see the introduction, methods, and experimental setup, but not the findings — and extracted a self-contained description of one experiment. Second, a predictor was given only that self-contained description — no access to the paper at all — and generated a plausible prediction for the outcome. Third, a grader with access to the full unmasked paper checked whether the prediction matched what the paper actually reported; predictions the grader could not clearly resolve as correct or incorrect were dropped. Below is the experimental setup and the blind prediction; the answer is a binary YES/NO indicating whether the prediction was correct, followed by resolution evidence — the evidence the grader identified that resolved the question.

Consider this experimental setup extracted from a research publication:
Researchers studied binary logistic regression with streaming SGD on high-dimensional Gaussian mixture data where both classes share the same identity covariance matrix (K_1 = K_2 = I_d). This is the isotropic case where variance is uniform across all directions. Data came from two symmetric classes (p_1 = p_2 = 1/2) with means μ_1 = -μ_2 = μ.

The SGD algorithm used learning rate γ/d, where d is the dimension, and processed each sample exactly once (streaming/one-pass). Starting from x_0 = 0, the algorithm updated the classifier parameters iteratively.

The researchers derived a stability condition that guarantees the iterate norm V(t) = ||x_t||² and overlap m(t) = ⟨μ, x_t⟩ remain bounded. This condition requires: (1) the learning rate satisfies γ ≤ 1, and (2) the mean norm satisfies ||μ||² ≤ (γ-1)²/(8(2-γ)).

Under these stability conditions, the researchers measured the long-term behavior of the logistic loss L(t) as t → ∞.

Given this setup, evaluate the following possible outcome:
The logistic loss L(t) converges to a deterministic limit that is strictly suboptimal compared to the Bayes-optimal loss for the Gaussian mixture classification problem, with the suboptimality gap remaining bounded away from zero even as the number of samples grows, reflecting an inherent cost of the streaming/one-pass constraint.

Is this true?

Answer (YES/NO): NO